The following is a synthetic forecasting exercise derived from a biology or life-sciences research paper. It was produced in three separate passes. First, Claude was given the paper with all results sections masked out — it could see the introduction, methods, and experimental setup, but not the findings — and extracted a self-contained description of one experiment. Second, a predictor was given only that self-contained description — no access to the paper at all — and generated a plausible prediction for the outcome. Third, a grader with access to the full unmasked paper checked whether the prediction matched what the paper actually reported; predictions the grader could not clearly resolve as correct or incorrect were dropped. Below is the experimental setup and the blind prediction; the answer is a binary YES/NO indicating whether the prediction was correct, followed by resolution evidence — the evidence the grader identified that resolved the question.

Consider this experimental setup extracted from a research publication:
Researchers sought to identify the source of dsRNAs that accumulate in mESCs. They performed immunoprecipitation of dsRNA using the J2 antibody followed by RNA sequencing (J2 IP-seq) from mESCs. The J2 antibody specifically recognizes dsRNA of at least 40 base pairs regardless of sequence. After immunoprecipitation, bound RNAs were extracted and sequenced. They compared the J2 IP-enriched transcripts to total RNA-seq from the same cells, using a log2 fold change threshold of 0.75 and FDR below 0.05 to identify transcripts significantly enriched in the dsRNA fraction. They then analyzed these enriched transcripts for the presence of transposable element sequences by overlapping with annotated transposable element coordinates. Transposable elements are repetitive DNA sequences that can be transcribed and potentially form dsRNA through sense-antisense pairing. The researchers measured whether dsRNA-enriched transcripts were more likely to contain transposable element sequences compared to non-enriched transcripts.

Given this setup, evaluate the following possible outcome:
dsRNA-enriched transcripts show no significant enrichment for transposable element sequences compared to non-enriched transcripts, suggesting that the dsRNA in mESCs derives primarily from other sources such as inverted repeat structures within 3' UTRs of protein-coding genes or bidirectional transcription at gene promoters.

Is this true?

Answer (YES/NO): NO